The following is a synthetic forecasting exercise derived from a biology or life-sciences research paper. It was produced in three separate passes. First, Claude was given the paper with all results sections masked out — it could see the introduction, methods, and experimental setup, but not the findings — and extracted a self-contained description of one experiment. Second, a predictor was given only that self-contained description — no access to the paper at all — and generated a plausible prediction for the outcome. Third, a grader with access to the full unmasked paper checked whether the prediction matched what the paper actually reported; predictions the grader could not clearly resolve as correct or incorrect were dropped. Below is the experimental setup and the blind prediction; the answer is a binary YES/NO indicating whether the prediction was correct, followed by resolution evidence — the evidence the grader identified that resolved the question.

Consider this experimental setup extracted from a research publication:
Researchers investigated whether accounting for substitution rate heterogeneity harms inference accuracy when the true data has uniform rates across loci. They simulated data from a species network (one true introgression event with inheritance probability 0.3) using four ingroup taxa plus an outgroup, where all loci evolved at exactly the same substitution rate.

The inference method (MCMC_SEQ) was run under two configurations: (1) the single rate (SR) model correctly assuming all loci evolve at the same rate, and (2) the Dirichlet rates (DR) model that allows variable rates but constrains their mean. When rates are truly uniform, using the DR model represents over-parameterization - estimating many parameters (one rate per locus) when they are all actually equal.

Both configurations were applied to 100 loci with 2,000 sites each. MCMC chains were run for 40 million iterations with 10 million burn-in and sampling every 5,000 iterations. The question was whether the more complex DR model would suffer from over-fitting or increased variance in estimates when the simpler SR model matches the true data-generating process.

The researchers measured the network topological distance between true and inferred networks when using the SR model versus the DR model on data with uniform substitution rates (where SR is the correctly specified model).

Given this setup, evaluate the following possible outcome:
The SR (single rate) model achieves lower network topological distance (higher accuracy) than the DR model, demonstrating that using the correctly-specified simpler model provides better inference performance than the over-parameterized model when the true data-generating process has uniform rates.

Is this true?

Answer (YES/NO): NO